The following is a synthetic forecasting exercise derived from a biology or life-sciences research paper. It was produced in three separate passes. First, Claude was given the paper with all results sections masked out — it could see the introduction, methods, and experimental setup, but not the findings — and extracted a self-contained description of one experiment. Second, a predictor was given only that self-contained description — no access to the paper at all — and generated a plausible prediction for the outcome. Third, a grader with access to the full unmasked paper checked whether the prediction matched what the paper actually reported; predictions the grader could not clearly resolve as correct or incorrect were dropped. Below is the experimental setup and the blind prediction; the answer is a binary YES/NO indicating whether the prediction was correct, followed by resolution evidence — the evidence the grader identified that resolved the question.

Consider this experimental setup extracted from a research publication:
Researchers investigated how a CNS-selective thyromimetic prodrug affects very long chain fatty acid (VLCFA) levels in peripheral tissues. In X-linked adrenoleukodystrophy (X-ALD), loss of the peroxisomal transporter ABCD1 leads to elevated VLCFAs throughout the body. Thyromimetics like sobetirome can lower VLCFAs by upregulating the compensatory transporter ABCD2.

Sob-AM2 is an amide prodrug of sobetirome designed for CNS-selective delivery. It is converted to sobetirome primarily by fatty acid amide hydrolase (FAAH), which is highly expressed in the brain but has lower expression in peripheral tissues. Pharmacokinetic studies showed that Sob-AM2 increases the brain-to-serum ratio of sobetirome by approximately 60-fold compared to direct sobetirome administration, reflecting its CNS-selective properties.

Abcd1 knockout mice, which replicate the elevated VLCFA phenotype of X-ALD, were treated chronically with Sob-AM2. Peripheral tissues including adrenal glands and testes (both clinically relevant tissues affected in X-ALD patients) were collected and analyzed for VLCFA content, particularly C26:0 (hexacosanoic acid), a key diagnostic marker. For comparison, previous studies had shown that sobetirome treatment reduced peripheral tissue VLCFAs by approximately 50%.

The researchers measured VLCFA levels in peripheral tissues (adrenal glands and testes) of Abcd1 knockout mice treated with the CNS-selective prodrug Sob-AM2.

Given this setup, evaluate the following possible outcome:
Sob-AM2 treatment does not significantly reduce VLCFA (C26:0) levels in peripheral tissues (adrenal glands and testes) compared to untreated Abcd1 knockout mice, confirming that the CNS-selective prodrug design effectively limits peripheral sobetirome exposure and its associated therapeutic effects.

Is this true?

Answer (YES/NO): NO